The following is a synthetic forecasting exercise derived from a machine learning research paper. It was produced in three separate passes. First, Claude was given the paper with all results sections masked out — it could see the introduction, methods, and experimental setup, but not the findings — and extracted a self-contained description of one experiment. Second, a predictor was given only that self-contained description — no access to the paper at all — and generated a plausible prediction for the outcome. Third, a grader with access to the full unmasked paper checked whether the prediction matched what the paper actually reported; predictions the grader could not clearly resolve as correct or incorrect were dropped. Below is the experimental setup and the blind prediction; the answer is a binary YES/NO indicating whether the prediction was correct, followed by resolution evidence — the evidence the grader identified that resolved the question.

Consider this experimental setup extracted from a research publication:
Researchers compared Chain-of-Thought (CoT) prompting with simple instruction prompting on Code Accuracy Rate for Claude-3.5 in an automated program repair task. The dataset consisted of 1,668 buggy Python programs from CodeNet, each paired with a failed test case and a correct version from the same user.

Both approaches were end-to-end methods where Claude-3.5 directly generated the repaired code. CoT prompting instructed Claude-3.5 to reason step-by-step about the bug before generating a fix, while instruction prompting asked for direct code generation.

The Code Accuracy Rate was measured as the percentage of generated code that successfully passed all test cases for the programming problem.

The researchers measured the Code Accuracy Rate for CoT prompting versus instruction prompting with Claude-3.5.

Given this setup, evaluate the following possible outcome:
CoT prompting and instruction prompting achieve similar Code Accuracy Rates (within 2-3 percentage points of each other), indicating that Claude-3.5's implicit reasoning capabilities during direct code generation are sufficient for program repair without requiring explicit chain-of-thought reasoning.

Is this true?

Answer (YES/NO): NO